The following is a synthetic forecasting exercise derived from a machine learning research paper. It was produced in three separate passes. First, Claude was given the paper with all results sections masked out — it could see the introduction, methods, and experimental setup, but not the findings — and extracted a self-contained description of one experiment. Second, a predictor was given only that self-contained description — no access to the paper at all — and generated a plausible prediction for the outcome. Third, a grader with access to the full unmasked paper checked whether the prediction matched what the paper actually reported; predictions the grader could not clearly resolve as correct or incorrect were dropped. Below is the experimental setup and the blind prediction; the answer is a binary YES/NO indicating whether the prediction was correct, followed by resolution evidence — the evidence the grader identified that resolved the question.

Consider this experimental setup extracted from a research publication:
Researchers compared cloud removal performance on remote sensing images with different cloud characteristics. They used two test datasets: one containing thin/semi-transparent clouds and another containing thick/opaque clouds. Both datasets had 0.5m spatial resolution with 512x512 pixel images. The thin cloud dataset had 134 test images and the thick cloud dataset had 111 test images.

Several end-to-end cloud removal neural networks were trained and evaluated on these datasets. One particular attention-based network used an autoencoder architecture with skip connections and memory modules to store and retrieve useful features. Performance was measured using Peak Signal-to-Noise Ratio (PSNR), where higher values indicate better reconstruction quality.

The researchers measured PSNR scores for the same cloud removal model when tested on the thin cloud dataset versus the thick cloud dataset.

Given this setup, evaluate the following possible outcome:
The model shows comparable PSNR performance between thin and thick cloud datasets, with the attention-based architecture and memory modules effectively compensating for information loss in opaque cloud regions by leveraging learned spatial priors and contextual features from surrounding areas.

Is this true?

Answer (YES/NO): NO